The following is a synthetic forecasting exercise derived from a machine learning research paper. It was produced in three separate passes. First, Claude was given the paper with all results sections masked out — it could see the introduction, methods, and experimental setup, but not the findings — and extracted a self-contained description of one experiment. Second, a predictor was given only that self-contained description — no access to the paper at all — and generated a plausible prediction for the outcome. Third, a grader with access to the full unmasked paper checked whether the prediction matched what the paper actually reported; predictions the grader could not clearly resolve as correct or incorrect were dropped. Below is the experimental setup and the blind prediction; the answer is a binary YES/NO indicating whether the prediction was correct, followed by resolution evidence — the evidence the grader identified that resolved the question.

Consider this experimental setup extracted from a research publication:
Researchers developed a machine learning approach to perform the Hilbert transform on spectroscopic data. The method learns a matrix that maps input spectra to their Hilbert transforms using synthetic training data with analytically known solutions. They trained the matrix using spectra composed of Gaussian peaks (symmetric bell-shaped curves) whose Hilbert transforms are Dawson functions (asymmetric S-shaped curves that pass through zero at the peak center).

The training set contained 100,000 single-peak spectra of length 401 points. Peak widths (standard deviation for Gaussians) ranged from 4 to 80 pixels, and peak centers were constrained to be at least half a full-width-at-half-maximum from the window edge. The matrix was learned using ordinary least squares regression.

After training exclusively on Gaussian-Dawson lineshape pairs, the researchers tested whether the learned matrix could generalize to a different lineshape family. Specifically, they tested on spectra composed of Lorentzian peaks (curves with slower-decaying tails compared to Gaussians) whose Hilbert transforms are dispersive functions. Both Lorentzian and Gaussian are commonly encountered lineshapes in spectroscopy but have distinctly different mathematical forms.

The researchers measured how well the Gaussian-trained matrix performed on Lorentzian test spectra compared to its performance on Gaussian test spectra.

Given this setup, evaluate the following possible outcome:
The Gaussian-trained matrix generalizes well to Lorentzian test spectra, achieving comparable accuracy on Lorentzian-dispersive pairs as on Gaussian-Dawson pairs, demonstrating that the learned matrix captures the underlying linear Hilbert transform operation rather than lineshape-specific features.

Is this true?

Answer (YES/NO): YES